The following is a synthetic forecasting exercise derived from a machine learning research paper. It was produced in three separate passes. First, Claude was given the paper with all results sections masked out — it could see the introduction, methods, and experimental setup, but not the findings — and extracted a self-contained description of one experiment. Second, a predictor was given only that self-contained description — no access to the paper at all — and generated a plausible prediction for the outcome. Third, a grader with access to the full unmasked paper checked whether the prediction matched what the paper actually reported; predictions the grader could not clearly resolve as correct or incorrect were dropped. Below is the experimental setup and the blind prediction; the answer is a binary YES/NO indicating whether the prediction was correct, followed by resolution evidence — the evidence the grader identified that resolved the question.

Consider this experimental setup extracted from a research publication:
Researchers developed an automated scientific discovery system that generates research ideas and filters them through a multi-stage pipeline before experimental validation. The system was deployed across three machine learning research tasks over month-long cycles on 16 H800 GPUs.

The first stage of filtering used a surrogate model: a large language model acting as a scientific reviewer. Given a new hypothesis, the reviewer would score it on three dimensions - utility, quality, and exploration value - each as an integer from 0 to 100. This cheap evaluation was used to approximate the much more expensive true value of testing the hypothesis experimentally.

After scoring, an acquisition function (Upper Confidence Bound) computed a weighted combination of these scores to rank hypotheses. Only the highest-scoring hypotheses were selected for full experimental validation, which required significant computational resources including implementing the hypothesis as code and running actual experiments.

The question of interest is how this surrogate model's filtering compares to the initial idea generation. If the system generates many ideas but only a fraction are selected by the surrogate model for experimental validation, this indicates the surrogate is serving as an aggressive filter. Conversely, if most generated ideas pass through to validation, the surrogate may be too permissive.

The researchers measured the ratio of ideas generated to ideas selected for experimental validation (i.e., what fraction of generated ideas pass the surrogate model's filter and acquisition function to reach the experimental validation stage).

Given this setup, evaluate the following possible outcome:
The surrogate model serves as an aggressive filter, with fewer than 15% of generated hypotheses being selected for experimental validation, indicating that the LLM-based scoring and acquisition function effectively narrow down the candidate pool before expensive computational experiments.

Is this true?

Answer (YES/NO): NO